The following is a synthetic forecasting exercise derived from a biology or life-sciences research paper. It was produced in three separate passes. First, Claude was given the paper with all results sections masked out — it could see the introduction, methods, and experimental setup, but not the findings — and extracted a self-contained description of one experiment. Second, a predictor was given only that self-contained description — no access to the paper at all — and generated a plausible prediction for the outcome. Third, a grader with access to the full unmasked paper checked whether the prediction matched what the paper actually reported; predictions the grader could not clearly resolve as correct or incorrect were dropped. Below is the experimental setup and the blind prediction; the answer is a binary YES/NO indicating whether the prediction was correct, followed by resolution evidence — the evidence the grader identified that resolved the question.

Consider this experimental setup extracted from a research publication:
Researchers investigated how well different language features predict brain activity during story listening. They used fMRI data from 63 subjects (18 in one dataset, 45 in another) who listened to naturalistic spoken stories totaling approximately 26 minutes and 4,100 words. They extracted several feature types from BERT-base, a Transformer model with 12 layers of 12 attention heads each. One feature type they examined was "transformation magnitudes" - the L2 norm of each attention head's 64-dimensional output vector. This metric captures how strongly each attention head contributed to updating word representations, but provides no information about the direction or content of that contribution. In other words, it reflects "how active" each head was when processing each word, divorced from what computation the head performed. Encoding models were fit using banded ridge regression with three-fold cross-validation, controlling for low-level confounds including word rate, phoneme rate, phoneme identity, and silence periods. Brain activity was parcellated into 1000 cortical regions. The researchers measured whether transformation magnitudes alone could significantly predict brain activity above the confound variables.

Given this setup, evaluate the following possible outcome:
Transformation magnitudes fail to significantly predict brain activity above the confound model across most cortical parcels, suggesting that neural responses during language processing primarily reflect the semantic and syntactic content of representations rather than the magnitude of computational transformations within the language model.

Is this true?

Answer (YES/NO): NO